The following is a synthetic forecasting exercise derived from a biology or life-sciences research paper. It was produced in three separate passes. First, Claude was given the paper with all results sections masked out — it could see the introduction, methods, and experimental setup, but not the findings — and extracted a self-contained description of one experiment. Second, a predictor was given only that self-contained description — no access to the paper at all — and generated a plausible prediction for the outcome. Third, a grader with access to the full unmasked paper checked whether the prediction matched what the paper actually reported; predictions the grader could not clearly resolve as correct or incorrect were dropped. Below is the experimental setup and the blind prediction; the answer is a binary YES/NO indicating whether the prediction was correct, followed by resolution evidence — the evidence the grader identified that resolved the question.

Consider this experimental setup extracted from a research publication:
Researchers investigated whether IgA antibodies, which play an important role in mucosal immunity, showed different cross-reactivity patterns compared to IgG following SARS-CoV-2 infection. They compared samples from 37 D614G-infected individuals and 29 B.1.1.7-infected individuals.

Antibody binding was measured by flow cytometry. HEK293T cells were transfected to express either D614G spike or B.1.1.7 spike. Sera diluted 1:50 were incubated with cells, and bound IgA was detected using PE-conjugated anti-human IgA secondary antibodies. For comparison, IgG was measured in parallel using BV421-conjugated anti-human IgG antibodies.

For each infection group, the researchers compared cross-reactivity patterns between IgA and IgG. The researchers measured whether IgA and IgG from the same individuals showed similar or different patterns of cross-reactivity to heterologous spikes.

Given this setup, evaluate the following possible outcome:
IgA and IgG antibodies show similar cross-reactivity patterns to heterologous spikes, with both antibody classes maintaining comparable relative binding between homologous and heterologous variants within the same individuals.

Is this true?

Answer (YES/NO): NO